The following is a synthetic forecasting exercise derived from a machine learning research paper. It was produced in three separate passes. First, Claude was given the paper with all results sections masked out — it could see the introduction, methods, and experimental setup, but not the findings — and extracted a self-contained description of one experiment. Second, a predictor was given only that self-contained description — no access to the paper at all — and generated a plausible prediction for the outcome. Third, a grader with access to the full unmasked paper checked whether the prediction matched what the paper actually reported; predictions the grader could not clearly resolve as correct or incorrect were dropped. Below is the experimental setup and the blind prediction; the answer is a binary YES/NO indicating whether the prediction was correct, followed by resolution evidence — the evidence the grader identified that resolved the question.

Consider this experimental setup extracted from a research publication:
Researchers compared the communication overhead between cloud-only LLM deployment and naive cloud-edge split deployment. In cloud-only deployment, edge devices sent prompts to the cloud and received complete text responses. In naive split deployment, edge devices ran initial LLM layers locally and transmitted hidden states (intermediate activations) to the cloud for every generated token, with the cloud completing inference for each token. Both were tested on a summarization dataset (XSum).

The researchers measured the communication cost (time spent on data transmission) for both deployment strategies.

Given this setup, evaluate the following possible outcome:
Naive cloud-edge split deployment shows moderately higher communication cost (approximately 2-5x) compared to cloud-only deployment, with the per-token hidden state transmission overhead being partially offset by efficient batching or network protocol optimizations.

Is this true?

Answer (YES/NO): NO